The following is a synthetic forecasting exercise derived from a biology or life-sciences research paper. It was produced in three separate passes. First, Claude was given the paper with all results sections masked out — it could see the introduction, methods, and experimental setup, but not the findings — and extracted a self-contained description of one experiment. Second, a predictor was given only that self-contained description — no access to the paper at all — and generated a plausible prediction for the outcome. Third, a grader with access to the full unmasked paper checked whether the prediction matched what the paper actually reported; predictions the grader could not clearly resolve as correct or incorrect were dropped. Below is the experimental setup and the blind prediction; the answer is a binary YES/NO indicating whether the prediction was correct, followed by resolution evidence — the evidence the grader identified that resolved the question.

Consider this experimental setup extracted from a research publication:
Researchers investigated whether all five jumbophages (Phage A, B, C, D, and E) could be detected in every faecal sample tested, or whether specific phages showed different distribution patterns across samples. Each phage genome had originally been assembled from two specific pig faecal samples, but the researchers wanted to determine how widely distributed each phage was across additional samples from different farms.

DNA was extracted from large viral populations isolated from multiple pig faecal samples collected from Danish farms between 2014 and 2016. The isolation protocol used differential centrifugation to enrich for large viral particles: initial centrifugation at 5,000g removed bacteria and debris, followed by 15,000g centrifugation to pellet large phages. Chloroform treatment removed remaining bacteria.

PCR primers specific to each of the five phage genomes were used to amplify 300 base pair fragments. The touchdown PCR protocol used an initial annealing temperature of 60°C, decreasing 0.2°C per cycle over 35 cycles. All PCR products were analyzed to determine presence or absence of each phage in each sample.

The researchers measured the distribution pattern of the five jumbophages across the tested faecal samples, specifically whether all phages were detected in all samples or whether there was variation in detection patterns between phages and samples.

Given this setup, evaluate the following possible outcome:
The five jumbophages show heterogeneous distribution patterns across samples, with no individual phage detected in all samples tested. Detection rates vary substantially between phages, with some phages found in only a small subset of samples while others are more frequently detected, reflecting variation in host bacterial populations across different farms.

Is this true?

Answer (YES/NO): YES